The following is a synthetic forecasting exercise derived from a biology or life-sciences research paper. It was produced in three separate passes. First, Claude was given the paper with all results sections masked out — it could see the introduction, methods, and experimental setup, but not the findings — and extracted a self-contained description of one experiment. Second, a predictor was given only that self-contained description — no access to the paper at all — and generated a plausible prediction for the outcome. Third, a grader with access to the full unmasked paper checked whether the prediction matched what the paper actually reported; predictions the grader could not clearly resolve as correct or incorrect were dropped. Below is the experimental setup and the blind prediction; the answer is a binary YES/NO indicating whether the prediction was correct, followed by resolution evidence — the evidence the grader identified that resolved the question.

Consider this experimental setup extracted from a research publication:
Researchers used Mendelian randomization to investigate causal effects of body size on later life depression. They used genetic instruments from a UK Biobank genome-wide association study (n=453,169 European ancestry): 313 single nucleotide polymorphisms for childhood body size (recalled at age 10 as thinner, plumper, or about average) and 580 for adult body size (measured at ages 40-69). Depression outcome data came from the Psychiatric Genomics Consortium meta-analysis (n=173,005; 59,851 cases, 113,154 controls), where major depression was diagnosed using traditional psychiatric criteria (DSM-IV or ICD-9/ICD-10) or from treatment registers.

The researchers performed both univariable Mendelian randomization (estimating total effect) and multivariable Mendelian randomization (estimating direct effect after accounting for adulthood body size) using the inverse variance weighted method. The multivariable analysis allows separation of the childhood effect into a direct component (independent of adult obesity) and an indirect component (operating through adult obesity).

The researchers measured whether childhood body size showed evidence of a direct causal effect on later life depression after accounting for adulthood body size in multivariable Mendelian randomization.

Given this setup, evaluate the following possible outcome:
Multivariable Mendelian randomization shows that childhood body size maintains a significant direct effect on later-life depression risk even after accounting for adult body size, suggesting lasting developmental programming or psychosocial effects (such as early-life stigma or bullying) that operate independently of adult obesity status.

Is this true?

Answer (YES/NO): NO